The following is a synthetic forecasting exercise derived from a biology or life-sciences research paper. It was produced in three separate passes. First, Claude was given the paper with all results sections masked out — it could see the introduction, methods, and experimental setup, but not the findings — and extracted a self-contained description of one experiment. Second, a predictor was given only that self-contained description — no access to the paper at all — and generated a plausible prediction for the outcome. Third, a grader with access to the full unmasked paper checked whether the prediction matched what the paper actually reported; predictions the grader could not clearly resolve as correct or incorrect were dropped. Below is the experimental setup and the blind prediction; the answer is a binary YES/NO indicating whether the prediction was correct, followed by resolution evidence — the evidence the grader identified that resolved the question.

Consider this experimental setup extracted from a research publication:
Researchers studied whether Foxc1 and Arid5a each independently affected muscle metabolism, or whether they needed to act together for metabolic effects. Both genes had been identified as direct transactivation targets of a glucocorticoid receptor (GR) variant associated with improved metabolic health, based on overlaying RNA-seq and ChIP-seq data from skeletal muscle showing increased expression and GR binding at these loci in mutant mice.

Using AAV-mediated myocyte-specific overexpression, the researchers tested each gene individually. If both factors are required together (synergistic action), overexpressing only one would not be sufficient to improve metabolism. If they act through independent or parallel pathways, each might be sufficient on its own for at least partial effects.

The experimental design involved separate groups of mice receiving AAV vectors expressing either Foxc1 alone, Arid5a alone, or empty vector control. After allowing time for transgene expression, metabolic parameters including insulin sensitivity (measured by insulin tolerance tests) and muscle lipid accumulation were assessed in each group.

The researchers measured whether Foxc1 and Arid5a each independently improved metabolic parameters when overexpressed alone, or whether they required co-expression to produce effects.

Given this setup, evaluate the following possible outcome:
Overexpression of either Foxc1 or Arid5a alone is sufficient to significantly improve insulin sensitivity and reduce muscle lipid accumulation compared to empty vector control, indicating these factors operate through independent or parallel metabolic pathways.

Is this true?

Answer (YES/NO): NO